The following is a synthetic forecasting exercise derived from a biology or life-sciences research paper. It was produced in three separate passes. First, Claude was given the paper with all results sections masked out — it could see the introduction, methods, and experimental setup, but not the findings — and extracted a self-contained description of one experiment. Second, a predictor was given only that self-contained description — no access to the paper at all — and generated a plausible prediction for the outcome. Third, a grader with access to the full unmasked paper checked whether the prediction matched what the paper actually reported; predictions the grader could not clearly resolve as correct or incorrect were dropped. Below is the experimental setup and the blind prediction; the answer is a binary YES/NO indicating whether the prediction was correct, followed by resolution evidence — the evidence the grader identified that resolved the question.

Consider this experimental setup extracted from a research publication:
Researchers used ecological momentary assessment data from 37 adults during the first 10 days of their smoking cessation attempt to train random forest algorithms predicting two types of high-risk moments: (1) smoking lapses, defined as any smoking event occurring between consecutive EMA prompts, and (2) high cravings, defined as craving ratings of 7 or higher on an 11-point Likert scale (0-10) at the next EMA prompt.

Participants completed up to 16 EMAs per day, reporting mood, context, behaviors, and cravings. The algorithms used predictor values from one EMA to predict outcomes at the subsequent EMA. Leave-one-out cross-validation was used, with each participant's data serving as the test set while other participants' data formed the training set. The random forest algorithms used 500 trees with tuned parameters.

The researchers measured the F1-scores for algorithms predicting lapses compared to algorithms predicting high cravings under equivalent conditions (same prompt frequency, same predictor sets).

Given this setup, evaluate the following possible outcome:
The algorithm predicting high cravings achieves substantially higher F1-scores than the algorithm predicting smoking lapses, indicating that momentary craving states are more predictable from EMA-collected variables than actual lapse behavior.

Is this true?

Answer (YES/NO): NO